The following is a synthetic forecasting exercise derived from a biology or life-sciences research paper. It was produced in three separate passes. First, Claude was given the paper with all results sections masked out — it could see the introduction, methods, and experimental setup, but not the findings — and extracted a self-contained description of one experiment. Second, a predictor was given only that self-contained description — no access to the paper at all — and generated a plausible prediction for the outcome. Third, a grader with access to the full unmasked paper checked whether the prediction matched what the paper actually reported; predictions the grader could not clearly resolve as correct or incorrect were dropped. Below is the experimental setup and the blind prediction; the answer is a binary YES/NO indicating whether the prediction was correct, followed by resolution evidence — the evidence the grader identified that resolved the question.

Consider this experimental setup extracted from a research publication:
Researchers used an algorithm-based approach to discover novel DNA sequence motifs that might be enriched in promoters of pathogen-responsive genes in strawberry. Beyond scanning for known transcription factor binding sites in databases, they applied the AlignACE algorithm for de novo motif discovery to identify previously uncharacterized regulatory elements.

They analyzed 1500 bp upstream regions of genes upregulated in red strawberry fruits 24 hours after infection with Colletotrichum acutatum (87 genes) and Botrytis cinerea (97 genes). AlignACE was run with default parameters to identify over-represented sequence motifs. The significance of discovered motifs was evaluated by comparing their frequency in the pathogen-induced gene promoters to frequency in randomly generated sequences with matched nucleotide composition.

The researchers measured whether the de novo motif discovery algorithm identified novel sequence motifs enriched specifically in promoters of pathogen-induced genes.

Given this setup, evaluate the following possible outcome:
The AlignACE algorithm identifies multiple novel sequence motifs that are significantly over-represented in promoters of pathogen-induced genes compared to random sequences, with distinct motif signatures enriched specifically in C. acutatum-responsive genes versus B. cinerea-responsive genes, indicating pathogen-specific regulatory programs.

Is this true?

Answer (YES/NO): NO